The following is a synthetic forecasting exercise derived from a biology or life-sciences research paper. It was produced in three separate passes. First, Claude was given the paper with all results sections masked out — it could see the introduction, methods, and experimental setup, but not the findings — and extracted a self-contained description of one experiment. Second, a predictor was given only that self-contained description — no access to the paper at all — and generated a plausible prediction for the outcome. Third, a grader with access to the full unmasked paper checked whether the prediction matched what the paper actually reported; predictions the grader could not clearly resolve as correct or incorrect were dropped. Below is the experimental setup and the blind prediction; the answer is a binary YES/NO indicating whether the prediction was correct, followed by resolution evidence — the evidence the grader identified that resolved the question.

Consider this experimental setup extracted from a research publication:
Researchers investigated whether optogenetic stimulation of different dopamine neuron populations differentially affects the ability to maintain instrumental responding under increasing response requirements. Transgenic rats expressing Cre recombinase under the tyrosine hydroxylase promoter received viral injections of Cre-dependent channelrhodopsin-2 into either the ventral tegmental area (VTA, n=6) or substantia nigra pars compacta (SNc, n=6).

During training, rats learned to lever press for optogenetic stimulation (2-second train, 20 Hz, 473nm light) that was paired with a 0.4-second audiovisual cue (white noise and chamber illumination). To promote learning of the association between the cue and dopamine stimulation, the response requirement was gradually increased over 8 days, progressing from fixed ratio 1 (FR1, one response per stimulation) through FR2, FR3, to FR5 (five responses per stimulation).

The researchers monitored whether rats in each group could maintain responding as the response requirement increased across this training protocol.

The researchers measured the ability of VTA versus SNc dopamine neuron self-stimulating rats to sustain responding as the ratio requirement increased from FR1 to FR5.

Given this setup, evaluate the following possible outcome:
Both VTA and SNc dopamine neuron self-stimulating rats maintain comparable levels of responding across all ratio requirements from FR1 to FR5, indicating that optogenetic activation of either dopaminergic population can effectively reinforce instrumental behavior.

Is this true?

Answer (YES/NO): NO